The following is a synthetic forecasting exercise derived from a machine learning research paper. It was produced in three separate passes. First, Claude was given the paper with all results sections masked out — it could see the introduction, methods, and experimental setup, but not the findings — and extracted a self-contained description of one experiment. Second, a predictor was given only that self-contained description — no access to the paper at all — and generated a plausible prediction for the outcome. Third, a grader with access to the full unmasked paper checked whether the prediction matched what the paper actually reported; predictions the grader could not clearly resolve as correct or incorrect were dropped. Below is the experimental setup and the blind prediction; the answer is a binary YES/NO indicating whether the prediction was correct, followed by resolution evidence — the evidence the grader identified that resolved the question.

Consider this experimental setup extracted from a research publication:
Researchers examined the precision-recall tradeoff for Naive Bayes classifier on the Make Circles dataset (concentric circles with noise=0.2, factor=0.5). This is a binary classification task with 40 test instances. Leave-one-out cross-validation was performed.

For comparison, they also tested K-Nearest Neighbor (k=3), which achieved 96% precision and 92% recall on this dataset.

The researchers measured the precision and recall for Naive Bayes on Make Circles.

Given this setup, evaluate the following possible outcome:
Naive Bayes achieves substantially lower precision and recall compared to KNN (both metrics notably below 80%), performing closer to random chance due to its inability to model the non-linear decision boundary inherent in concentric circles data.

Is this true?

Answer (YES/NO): NO